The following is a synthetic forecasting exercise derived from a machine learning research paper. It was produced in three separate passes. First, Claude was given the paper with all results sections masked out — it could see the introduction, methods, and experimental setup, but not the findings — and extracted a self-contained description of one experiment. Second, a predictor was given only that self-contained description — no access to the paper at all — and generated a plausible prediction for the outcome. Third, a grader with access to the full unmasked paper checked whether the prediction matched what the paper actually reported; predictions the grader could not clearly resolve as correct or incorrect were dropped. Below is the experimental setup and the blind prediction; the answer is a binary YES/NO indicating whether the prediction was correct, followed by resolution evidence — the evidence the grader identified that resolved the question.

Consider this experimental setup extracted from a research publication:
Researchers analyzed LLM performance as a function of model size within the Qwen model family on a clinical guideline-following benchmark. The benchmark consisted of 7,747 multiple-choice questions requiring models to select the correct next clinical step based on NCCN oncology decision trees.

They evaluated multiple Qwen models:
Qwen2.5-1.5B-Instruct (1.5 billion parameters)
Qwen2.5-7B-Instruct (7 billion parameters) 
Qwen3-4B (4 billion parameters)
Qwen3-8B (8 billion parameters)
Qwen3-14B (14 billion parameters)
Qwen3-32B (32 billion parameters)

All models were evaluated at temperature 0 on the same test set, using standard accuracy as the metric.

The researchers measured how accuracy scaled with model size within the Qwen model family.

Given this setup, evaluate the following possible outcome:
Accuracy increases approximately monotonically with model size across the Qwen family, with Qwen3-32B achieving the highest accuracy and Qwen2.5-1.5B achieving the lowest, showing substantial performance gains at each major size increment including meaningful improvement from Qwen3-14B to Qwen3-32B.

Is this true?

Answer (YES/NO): NO